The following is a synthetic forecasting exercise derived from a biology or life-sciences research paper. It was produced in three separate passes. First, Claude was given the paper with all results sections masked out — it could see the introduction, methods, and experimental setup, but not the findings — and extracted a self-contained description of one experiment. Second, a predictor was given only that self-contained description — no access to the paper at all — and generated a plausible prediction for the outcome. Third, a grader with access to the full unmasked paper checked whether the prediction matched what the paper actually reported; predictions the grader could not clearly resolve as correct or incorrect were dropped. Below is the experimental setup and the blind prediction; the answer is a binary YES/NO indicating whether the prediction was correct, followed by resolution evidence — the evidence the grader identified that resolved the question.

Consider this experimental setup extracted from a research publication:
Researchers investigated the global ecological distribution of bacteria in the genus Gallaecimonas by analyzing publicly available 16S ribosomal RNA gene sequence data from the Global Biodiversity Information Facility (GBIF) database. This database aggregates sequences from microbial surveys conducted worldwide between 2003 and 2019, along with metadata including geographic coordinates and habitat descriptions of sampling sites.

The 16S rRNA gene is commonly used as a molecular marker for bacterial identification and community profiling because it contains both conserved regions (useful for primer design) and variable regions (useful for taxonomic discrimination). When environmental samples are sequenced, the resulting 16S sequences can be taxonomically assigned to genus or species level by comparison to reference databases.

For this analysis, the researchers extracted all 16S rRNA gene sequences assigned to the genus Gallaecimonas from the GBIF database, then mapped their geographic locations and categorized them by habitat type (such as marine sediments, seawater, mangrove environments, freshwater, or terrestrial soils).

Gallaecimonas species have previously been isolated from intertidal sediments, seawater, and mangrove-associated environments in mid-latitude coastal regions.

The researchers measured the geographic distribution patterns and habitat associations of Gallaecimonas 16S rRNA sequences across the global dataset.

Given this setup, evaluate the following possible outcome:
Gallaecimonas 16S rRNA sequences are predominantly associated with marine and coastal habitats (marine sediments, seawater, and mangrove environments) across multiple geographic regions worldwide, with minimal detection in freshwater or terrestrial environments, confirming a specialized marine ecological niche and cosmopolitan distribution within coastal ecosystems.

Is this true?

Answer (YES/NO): NO